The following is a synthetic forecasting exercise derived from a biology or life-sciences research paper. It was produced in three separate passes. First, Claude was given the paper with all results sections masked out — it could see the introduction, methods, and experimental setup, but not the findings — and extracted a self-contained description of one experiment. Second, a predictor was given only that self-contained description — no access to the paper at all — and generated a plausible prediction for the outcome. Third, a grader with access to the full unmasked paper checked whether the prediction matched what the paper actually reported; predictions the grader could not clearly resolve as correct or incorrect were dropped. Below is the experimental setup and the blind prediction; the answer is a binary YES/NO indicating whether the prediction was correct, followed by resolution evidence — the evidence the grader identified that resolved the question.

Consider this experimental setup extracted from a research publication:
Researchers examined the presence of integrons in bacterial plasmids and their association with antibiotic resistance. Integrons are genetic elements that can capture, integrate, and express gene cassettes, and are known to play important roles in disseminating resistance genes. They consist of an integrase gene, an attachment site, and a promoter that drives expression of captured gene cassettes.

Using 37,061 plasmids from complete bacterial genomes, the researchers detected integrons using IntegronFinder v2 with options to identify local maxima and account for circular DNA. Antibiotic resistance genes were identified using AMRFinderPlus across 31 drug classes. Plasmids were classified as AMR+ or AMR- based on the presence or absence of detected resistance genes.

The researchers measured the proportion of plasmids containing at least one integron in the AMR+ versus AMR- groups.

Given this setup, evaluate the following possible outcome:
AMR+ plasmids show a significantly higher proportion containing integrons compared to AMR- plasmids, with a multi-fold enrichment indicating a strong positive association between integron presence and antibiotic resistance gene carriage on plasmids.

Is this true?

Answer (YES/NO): YES